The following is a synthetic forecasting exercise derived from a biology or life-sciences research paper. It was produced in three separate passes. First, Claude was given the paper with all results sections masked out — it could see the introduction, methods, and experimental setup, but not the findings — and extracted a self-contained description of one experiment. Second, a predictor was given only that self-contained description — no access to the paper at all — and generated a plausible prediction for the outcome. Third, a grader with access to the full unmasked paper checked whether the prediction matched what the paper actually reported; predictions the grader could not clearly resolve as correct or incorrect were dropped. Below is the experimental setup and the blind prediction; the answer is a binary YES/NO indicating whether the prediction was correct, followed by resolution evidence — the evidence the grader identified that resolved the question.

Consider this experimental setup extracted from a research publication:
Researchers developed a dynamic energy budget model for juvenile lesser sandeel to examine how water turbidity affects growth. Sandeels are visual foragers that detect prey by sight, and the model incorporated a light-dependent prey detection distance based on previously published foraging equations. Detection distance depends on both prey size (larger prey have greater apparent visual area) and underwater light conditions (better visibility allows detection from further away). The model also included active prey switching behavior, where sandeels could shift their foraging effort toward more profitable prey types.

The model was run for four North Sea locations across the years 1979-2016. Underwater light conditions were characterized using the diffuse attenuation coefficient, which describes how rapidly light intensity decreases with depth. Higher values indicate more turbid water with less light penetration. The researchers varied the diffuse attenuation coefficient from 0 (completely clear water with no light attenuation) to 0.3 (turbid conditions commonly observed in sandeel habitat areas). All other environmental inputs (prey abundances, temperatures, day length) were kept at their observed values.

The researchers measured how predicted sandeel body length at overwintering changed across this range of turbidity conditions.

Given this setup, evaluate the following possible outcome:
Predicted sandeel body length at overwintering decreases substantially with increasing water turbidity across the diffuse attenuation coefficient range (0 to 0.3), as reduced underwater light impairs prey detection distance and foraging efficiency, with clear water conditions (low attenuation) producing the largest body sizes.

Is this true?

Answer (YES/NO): YES